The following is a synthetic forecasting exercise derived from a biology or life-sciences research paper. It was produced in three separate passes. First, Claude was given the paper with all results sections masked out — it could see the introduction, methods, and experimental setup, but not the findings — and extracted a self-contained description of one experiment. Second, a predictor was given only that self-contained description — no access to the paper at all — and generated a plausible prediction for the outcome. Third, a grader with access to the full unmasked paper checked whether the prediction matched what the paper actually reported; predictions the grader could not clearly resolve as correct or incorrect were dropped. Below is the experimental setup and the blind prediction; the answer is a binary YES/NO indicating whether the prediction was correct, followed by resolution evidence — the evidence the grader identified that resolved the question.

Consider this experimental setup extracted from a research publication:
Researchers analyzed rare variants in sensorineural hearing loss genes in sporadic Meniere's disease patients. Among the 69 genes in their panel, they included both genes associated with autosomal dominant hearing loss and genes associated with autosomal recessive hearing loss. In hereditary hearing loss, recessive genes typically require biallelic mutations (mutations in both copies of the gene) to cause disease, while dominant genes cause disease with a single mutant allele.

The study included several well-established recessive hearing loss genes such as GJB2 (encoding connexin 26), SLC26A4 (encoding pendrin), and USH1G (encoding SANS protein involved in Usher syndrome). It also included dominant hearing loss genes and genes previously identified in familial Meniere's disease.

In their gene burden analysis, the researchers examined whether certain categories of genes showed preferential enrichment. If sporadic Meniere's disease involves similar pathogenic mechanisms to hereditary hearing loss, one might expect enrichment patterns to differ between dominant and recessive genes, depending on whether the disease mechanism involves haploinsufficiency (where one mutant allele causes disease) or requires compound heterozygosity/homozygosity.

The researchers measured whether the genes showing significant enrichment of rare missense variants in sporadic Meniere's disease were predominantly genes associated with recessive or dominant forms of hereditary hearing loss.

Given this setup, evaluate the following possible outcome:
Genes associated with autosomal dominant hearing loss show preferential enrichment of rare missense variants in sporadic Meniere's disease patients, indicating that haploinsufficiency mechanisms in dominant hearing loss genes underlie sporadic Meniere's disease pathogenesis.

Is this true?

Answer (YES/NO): NO